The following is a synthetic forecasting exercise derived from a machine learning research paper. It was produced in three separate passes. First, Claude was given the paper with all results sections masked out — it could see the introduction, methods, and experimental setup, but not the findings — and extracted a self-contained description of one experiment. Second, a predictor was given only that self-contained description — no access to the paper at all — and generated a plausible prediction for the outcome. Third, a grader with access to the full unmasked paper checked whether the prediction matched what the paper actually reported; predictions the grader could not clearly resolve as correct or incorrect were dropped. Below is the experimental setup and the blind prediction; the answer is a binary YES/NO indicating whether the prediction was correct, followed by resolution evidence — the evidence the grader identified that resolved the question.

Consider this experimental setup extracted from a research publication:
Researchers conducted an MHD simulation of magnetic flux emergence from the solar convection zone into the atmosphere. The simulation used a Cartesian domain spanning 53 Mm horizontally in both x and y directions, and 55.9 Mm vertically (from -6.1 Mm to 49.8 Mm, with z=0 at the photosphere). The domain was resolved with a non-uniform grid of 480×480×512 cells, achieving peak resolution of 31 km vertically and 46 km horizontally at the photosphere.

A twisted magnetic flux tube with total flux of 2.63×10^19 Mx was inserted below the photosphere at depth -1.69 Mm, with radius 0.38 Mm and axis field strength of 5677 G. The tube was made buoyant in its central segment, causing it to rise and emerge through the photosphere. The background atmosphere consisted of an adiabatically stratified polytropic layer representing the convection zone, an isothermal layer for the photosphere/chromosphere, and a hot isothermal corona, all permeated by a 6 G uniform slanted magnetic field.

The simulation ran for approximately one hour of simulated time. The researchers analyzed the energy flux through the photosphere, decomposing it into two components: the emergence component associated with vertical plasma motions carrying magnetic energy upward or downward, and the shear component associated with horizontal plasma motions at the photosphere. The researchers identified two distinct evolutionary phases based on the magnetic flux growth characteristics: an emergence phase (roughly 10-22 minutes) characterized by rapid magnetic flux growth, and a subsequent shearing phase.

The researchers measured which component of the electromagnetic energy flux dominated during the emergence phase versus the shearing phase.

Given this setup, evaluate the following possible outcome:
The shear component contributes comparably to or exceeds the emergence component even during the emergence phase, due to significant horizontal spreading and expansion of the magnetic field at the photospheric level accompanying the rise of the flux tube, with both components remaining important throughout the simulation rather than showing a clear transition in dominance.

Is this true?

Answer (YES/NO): NO